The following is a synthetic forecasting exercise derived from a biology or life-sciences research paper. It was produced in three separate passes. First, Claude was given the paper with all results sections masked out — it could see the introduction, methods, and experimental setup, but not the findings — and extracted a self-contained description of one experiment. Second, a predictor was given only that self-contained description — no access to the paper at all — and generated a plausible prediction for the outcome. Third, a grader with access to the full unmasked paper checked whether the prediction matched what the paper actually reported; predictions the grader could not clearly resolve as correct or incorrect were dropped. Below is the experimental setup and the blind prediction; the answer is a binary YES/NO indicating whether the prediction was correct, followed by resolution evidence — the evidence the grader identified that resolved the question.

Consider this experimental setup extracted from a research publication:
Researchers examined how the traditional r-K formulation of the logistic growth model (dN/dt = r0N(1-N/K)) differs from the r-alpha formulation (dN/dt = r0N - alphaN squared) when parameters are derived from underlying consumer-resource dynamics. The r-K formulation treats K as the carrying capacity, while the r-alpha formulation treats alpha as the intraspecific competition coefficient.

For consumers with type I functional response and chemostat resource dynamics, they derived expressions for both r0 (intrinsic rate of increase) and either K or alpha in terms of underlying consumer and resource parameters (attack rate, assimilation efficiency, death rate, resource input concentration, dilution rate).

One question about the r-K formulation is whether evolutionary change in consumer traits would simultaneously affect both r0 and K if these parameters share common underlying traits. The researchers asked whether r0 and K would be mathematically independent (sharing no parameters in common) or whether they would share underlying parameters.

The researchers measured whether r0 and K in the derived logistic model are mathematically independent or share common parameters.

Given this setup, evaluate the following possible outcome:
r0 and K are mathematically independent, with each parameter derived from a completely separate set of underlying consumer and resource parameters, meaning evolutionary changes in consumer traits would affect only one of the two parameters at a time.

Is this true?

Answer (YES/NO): NO